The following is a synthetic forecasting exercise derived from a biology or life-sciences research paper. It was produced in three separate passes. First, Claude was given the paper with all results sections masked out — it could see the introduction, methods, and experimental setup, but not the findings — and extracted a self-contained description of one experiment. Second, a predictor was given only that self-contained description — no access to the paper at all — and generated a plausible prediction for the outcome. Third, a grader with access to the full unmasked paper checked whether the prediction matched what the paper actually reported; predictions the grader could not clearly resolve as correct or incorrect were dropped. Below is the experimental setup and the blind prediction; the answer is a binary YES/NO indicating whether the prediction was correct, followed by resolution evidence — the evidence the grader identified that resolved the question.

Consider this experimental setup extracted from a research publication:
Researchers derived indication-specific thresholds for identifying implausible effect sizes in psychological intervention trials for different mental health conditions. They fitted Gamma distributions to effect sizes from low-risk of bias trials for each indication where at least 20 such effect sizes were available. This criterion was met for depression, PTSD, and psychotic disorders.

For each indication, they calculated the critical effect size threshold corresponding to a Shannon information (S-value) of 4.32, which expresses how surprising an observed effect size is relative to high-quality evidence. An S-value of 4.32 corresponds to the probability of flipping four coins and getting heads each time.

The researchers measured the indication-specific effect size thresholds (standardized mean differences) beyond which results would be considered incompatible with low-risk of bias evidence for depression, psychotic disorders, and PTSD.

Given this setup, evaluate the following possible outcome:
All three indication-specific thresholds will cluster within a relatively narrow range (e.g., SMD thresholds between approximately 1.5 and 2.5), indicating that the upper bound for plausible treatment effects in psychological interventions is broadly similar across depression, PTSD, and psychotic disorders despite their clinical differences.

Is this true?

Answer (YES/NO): NO